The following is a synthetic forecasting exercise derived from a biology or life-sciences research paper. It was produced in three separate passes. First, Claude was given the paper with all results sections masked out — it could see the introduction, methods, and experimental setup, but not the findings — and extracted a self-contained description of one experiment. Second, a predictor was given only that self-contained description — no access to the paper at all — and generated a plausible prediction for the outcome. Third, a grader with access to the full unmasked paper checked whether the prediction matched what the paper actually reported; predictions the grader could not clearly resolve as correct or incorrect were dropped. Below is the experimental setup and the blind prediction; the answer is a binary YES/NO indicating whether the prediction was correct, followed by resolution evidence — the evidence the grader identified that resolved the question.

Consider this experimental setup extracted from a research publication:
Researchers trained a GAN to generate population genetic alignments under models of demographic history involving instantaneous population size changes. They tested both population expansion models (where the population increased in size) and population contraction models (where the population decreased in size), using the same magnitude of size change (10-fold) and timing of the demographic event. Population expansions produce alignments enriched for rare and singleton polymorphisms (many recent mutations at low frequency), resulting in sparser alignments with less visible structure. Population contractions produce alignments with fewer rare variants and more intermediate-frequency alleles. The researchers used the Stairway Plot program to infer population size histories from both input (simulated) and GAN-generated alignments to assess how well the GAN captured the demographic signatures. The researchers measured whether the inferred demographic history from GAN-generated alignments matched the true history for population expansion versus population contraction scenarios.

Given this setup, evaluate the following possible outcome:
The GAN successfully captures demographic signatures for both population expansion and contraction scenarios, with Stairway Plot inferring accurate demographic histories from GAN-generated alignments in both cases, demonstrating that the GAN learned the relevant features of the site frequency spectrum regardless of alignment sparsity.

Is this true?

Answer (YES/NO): NO